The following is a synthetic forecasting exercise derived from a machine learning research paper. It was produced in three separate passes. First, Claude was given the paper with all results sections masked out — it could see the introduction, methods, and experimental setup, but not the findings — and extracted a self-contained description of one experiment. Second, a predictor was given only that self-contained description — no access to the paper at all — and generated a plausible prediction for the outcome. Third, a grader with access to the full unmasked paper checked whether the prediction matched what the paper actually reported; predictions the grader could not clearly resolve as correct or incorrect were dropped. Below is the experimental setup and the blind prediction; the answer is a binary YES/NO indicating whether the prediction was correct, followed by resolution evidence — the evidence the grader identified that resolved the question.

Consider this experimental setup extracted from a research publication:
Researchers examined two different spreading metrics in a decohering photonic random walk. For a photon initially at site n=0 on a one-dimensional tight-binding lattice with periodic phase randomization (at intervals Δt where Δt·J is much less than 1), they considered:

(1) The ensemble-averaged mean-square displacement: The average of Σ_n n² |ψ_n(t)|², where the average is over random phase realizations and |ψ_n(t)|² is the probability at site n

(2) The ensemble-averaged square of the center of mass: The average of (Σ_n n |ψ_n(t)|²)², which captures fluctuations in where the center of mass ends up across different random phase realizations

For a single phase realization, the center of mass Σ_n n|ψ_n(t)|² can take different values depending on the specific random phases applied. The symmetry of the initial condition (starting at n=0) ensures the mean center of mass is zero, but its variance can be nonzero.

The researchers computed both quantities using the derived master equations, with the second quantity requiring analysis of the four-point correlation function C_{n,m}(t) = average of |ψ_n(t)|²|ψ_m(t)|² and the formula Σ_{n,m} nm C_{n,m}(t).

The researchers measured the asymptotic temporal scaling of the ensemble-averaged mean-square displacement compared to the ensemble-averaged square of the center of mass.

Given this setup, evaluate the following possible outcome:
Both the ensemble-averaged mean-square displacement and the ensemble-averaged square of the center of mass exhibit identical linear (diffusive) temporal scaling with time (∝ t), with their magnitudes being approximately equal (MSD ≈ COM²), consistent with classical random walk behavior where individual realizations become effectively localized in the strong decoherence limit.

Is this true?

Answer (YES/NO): NO